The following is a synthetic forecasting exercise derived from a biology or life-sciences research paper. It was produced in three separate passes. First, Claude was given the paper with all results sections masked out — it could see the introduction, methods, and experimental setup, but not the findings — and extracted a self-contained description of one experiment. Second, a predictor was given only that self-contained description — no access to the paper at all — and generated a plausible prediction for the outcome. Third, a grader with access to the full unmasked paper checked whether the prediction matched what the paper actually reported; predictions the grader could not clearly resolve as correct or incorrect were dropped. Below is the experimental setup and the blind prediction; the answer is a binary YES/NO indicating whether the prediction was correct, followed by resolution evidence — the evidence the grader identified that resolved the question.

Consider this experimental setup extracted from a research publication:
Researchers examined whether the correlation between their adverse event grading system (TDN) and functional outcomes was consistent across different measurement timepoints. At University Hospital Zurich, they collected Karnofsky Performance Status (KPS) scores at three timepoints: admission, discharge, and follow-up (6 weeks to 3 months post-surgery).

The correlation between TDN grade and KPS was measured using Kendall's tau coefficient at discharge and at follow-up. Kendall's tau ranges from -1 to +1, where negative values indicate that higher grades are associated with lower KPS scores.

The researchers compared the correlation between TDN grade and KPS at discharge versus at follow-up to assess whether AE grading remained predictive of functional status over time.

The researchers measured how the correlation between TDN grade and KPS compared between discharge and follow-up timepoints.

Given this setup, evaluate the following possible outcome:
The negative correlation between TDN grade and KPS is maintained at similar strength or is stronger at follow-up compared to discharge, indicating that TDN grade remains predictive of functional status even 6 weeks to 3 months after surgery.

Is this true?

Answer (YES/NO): YES